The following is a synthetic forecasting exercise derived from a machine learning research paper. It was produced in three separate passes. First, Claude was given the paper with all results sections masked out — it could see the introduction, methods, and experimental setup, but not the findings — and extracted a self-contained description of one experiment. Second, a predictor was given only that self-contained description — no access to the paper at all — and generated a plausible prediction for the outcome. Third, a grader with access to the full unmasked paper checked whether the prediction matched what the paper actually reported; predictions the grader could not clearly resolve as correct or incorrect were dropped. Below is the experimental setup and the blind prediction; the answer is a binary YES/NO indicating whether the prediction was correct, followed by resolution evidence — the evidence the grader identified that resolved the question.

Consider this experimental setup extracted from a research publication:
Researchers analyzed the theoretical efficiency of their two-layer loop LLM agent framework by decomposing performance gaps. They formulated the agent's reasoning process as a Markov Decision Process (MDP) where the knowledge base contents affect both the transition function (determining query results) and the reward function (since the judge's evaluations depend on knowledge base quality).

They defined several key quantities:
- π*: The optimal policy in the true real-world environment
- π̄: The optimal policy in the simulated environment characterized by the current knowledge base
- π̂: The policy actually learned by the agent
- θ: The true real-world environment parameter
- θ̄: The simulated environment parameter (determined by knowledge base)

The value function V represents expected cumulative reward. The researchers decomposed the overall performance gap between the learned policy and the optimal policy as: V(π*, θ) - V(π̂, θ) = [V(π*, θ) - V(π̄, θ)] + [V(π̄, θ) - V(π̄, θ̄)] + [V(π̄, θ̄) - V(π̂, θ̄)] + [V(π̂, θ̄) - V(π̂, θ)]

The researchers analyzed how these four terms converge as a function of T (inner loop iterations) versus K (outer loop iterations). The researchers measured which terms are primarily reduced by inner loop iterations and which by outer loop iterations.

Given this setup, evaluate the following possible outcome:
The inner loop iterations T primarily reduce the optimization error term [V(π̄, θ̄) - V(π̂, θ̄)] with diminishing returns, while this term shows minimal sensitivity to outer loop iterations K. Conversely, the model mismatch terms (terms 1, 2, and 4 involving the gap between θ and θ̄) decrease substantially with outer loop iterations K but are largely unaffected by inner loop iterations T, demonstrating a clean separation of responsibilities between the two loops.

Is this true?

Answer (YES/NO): YES